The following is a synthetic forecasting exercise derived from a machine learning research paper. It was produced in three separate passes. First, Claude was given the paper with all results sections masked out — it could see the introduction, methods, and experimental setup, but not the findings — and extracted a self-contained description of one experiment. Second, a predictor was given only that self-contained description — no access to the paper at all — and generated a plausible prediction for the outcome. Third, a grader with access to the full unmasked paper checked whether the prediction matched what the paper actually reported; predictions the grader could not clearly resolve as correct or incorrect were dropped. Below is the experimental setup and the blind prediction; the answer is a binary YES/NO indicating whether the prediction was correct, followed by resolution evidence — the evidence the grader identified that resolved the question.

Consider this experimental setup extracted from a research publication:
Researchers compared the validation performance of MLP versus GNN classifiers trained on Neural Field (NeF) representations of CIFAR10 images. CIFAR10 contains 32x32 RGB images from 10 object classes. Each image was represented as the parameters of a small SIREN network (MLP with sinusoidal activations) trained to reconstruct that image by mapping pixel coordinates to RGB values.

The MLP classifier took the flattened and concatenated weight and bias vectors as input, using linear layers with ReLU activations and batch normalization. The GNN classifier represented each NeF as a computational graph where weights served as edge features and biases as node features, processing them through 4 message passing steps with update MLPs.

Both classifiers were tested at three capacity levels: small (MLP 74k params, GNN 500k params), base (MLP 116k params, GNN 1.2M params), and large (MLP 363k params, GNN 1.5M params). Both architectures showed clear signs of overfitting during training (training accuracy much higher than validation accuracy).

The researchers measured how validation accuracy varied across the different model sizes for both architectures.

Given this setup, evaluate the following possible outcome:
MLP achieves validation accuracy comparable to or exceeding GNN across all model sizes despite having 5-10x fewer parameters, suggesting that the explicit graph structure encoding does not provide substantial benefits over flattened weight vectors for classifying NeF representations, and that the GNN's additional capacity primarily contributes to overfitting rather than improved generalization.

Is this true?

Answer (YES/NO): YES